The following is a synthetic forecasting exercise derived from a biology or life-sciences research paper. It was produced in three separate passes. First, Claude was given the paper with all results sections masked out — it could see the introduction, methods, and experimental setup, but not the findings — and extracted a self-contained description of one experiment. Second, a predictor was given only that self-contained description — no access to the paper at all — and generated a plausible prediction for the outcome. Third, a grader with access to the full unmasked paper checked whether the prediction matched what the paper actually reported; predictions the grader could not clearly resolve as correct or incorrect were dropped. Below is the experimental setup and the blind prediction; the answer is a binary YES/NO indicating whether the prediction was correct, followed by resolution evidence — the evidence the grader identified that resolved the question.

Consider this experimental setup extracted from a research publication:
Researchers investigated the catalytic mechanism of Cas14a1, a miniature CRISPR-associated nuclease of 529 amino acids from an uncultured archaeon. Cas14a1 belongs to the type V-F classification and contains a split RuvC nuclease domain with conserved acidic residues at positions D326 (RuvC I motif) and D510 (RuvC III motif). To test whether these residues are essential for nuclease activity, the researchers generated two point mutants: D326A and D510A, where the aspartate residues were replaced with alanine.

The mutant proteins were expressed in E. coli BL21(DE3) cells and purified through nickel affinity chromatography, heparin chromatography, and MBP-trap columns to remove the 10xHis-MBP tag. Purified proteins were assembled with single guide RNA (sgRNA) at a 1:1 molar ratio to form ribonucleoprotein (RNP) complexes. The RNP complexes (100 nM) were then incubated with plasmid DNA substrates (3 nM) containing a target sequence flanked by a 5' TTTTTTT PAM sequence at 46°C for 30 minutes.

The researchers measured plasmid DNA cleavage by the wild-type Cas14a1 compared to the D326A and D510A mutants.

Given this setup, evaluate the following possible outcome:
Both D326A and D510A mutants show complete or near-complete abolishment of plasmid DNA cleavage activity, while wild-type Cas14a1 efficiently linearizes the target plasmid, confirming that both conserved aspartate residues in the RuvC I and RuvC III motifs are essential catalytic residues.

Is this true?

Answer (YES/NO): YES